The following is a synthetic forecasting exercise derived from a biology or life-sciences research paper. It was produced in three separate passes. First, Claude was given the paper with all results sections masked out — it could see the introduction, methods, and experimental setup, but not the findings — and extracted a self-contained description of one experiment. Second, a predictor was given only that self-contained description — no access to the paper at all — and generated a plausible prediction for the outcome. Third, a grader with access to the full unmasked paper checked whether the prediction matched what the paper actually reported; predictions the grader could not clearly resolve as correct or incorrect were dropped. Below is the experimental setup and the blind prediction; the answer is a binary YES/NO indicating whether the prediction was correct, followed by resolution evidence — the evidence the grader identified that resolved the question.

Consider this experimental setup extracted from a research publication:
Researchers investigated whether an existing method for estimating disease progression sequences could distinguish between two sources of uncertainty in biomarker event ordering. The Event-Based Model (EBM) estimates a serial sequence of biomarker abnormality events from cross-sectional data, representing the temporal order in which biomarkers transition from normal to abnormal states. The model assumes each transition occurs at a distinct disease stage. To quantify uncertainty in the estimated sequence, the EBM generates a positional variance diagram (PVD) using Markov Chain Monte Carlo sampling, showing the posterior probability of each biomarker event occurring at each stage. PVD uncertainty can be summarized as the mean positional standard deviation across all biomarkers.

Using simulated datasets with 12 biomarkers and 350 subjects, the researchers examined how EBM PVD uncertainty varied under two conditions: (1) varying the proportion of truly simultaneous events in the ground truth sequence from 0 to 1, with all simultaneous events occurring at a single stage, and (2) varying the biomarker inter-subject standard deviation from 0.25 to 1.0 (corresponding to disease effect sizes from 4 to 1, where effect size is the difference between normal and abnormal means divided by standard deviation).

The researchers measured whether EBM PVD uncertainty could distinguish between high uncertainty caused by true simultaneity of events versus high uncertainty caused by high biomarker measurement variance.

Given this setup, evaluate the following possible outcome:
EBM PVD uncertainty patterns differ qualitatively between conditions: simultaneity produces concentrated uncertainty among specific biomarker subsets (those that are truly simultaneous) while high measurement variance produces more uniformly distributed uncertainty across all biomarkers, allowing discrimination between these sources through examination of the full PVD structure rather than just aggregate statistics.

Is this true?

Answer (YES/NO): NO